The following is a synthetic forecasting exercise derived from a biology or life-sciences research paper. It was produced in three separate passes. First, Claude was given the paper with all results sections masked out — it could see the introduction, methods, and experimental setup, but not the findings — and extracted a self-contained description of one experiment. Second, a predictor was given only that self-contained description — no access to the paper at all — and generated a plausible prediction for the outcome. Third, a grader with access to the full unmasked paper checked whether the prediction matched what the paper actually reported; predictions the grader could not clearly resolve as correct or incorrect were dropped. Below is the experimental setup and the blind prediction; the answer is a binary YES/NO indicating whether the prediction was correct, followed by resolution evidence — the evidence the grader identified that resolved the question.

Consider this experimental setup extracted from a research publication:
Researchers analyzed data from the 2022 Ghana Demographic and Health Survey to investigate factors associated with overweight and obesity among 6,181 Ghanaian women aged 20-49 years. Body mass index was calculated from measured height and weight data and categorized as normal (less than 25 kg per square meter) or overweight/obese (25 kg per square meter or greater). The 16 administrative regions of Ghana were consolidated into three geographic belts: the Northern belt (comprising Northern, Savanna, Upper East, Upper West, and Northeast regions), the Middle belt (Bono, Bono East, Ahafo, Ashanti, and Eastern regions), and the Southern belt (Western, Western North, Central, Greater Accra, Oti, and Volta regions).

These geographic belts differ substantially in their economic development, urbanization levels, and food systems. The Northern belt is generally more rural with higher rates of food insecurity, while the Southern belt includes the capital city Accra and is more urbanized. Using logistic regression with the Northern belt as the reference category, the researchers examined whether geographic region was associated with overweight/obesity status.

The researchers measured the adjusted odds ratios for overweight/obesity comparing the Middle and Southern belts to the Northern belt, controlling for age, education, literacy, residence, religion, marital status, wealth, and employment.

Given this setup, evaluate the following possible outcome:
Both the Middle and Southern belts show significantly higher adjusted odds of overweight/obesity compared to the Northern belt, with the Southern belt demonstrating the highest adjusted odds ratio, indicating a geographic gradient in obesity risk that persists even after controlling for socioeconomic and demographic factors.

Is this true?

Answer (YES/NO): NO